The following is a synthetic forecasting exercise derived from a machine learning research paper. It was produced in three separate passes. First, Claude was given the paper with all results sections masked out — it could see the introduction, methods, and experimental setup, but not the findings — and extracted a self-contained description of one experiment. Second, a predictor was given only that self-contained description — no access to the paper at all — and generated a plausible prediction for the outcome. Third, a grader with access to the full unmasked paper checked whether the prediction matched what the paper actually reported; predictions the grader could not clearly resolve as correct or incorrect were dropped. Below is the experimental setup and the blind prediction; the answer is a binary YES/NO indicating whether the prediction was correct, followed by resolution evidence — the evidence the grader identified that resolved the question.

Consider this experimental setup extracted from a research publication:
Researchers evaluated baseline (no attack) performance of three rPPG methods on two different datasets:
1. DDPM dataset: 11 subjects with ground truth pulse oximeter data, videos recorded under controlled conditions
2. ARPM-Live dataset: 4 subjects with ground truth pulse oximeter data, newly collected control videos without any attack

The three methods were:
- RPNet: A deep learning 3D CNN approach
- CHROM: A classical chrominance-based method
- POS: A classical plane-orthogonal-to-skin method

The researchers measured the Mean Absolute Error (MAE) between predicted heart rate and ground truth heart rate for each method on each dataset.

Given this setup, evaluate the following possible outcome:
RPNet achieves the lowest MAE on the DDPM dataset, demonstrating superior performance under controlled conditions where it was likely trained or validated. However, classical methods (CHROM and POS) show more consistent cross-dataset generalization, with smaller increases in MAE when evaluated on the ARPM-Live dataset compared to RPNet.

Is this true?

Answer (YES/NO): NO